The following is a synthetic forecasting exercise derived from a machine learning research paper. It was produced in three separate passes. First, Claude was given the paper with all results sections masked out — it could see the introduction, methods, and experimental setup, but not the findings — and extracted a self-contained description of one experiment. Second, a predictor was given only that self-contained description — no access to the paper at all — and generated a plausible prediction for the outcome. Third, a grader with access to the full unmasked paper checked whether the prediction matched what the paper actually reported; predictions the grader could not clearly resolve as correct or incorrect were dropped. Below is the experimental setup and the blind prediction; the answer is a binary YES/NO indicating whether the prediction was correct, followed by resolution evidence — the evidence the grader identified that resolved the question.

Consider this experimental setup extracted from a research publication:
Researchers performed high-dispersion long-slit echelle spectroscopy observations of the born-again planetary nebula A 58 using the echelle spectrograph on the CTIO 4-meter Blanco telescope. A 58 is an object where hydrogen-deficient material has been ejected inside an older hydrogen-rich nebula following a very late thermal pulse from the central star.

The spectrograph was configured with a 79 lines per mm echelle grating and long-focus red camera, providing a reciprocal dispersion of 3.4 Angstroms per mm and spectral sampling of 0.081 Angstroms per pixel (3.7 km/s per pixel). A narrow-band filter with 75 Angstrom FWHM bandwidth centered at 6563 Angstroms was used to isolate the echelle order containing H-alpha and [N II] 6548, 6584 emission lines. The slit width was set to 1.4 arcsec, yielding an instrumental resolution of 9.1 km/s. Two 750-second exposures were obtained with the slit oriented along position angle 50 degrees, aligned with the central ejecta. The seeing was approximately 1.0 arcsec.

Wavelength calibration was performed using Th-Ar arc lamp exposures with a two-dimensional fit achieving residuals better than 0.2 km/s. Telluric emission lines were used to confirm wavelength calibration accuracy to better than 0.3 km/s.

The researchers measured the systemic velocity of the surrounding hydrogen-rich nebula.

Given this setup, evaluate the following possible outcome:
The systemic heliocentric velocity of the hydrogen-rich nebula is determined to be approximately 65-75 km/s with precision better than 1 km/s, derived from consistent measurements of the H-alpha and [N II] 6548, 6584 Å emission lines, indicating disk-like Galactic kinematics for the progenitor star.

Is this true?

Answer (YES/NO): NO